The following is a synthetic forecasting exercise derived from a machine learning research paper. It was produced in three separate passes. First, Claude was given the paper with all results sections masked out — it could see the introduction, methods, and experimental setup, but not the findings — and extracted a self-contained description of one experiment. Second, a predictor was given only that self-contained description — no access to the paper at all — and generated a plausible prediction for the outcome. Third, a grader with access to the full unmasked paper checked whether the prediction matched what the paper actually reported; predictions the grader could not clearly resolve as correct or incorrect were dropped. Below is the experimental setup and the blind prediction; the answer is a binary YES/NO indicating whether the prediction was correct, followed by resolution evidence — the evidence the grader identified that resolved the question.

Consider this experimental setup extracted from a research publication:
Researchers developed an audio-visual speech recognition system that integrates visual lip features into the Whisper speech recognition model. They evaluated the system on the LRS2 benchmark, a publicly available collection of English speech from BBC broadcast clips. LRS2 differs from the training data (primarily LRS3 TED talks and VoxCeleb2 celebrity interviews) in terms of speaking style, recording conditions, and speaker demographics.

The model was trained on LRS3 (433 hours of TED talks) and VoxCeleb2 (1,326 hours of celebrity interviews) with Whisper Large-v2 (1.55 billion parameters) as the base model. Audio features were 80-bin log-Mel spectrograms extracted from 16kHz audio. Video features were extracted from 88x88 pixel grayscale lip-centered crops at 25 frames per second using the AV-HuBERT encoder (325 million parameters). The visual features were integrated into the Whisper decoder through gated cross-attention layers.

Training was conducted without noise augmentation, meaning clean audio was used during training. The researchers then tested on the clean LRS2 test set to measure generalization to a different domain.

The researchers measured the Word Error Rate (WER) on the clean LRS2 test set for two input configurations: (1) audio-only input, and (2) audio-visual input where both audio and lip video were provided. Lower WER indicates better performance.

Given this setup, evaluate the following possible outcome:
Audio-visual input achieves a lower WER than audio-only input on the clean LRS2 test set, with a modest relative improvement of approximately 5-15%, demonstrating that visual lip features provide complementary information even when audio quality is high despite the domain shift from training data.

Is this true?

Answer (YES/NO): NO